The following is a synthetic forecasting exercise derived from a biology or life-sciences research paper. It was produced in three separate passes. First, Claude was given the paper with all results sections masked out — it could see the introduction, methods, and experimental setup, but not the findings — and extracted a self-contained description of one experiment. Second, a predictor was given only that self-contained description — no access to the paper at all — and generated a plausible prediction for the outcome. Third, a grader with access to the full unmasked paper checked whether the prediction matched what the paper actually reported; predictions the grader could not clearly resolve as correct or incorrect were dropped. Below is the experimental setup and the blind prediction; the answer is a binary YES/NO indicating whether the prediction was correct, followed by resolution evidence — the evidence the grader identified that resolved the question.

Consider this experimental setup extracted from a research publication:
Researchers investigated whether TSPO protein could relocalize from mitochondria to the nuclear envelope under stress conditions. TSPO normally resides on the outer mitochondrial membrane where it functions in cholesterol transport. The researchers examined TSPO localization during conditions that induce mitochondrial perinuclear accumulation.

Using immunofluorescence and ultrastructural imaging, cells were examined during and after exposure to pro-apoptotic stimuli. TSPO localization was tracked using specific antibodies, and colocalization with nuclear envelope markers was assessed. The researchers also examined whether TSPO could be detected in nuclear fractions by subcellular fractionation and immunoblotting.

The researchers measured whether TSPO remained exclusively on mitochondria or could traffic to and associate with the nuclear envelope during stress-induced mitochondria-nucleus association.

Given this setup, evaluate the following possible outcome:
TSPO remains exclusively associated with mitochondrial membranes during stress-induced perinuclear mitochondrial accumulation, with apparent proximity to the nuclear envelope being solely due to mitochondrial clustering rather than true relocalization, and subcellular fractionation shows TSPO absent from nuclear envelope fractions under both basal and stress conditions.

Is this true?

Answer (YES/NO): NO